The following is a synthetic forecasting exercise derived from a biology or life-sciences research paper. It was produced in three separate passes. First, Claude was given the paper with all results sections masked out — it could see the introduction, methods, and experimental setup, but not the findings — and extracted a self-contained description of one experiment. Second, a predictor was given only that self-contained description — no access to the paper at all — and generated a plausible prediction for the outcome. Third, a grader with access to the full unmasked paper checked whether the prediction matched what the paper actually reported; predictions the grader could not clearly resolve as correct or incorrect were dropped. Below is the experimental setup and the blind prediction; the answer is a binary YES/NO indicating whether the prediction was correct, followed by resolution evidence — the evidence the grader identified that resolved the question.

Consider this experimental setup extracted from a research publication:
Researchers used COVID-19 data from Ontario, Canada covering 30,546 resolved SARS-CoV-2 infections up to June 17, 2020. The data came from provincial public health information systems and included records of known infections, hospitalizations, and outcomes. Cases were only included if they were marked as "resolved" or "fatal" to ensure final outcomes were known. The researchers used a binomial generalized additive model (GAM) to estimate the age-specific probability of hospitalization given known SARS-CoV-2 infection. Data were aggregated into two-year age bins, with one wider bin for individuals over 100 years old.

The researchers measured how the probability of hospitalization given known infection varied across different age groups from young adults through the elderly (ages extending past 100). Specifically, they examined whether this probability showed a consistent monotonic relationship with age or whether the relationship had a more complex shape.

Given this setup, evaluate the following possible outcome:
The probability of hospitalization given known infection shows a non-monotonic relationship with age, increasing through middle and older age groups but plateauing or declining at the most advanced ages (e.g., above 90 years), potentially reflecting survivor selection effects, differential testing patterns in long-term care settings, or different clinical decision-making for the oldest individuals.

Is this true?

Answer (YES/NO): YES